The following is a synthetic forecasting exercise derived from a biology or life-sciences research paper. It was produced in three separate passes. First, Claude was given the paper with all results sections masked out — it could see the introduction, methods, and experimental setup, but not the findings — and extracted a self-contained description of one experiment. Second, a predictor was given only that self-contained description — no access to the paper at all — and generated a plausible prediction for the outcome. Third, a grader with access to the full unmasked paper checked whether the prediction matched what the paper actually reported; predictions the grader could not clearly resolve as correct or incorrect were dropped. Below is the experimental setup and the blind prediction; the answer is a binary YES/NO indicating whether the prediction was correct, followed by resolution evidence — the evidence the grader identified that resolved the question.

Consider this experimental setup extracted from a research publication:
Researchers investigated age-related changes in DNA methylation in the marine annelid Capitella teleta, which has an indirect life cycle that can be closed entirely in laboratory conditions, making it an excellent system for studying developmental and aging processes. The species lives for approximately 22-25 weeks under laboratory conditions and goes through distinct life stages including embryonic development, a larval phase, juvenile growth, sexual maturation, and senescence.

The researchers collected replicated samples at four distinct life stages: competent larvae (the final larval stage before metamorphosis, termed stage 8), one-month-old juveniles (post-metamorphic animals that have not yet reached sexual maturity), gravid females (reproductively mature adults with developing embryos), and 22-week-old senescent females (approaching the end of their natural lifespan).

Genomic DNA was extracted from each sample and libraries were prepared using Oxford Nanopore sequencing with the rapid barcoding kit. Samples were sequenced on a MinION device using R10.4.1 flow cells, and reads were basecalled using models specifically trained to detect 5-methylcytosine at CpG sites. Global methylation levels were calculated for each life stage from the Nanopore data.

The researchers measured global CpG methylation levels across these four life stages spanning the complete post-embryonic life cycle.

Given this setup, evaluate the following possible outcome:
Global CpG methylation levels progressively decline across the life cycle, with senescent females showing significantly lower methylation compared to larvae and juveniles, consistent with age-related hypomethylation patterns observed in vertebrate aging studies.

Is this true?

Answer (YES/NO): YES